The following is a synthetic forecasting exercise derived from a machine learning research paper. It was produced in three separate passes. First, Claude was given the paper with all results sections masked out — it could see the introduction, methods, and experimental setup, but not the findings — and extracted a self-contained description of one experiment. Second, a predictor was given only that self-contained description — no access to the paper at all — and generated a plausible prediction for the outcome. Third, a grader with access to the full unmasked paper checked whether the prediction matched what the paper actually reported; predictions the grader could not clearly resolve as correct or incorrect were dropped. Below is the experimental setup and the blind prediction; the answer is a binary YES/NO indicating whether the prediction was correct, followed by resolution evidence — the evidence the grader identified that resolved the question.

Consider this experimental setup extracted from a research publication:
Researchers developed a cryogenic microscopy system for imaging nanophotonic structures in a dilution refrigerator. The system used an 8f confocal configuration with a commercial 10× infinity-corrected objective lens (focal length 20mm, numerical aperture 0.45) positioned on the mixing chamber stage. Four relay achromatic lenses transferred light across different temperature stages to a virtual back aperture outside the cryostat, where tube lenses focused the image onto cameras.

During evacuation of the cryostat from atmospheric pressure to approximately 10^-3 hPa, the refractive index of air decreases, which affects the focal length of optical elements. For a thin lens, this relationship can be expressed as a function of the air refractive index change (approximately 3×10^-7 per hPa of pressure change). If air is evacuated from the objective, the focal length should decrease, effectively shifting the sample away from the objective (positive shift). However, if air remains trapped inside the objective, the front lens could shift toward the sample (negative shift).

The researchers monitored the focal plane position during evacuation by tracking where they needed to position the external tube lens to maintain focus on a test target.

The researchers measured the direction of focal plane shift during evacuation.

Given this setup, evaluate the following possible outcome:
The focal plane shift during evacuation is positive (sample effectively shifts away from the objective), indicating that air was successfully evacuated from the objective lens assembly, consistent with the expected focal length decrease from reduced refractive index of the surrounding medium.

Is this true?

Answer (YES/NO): YES